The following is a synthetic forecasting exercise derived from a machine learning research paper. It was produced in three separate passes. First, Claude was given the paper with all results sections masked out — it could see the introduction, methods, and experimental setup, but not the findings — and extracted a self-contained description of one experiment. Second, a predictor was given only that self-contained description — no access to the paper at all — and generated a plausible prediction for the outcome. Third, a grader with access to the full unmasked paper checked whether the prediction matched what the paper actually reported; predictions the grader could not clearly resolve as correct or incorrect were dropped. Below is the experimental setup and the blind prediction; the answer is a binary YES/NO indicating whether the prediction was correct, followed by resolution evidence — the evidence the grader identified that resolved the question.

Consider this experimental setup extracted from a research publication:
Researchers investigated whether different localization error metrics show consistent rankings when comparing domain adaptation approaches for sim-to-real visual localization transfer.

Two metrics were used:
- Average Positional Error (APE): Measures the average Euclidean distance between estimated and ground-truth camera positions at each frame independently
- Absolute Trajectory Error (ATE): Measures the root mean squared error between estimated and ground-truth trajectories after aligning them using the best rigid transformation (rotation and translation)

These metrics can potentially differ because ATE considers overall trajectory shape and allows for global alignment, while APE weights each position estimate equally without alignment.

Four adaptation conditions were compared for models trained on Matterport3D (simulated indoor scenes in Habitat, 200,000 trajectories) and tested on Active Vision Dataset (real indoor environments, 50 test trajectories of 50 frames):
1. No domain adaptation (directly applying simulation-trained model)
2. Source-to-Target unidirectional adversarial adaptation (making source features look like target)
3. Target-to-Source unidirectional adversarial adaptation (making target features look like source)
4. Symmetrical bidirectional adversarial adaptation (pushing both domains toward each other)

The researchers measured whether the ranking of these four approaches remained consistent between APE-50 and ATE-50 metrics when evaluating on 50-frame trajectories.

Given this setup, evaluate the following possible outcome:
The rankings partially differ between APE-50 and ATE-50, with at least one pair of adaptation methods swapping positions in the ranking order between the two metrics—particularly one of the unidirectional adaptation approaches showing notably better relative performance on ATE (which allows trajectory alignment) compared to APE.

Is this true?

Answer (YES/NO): NO